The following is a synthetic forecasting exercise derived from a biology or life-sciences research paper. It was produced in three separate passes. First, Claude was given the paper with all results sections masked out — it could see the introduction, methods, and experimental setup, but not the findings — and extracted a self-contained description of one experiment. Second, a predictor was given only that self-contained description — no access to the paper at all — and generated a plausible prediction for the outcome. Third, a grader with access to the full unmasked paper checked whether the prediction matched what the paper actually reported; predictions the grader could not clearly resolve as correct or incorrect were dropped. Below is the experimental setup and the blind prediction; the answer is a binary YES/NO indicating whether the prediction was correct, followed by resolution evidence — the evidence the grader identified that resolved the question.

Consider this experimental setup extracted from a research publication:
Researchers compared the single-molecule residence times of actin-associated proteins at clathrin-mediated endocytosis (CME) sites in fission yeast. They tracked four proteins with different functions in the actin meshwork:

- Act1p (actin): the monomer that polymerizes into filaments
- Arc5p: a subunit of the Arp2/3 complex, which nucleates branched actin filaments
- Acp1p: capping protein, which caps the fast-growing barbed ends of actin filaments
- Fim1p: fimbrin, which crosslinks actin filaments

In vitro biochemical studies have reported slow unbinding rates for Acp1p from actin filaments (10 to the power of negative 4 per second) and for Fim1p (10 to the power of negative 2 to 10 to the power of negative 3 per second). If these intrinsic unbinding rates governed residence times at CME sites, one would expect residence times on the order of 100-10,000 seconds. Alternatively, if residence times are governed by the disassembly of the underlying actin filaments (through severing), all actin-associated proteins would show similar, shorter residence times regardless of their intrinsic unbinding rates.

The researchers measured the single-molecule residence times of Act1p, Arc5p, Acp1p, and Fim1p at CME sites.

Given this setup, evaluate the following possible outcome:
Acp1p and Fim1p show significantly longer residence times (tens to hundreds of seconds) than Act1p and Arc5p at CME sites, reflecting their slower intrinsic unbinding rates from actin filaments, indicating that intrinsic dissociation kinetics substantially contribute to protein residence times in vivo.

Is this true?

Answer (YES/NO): NO